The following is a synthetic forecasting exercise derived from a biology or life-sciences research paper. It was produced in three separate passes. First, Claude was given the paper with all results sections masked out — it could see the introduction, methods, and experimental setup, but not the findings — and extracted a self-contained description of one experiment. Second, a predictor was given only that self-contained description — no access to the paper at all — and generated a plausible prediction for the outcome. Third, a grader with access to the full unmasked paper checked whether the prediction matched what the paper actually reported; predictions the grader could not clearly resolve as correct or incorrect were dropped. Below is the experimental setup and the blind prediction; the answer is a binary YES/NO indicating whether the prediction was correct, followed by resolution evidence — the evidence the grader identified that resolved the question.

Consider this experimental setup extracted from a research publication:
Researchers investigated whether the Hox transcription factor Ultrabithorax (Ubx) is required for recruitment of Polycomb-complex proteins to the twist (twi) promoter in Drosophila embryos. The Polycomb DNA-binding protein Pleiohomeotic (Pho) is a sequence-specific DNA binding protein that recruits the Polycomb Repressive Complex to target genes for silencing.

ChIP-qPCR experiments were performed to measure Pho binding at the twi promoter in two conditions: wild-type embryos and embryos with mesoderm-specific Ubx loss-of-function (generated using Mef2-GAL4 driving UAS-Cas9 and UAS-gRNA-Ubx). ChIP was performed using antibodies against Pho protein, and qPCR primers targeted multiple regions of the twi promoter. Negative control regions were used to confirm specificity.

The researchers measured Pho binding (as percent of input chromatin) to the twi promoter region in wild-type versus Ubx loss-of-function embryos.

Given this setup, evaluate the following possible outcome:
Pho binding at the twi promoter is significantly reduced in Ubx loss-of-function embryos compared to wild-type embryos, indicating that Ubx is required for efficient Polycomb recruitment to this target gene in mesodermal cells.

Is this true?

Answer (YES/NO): YES